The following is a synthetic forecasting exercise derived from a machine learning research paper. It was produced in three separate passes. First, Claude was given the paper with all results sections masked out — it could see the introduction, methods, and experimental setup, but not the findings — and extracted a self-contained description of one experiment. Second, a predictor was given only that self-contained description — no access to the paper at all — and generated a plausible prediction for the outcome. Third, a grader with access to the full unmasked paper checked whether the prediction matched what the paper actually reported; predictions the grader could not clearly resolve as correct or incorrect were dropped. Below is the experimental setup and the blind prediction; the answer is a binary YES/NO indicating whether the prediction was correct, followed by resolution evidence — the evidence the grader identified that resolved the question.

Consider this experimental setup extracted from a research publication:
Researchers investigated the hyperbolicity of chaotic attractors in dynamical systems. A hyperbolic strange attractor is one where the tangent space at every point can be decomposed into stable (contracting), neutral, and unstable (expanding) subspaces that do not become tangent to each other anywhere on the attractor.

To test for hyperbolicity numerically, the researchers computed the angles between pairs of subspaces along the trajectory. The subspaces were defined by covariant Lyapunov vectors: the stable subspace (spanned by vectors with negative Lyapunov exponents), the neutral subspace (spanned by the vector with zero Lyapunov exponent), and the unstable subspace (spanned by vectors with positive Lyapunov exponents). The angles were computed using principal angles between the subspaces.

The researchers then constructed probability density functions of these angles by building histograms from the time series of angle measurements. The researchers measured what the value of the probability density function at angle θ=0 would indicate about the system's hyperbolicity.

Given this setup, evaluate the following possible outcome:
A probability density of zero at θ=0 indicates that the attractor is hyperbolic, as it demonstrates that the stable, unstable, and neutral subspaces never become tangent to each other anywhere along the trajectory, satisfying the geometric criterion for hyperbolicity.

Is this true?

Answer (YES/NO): YES